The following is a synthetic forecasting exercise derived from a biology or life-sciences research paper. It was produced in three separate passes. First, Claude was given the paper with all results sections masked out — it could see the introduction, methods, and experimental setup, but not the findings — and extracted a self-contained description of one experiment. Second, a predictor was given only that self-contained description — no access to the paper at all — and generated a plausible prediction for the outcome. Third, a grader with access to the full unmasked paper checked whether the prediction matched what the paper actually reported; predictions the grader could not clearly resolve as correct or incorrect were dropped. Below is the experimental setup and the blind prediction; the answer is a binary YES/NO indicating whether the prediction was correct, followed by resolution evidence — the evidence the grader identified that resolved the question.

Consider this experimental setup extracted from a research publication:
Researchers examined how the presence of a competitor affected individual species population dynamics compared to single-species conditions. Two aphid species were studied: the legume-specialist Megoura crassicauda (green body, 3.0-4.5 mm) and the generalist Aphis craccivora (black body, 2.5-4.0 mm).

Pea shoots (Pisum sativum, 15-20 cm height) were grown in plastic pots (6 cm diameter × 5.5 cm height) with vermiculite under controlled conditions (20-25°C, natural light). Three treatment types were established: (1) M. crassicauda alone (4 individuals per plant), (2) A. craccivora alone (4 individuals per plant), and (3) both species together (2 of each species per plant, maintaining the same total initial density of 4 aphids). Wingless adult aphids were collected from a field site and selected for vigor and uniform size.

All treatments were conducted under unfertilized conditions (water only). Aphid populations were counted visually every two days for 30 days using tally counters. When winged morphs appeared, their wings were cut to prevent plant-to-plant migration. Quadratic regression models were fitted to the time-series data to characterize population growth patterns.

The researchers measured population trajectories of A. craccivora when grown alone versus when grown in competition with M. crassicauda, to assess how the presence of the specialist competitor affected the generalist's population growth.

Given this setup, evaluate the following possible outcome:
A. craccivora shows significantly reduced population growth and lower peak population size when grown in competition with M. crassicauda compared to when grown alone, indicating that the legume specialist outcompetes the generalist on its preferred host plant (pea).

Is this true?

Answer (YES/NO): NO